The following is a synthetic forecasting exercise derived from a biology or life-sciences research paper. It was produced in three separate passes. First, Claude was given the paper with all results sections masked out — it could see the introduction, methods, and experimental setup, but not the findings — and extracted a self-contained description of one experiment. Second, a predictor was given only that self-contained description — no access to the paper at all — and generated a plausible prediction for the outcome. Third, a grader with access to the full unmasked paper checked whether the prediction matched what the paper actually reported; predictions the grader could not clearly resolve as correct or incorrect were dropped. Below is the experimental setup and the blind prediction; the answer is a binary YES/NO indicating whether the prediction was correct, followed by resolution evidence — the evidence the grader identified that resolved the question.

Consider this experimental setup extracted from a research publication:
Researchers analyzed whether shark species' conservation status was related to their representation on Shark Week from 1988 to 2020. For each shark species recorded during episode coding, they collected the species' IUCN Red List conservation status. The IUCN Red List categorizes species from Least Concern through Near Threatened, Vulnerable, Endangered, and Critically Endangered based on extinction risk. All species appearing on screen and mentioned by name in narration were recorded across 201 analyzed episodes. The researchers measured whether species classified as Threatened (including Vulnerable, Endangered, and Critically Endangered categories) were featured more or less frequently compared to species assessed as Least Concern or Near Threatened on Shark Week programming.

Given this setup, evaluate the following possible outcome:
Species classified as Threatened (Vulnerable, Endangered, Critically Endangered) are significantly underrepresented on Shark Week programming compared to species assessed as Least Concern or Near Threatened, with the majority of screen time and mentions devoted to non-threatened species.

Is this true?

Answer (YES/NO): NO